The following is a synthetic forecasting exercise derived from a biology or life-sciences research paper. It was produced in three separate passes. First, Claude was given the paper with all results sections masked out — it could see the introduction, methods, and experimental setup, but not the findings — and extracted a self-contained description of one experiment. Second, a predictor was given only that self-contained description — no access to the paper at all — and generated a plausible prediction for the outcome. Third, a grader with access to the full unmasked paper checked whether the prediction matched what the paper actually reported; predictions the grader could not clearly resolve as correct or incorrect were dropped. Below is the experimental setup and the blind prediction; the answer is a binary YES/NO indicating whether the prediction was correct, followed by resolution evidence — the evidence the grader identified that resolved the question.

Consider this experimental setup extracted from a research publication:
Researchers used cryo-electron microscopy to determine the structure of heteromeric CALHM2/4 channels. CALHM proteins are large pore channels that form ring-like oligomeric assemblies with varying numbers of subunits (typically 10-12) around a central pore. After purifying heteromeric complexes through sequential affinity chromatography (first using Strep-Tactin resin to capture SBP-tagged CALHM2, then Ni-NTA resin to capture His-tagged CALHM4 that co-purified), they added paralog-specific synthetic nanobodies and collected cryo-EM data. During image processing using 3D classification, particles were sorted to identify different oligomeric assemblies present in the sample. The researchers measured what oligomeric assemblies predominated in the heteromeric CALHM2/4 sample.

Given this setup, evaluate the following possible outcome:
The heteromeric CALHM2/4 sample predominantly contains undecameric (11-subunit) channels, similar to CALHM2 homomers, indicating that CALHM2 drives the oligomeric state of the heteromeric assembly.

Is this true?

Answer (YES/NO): NO